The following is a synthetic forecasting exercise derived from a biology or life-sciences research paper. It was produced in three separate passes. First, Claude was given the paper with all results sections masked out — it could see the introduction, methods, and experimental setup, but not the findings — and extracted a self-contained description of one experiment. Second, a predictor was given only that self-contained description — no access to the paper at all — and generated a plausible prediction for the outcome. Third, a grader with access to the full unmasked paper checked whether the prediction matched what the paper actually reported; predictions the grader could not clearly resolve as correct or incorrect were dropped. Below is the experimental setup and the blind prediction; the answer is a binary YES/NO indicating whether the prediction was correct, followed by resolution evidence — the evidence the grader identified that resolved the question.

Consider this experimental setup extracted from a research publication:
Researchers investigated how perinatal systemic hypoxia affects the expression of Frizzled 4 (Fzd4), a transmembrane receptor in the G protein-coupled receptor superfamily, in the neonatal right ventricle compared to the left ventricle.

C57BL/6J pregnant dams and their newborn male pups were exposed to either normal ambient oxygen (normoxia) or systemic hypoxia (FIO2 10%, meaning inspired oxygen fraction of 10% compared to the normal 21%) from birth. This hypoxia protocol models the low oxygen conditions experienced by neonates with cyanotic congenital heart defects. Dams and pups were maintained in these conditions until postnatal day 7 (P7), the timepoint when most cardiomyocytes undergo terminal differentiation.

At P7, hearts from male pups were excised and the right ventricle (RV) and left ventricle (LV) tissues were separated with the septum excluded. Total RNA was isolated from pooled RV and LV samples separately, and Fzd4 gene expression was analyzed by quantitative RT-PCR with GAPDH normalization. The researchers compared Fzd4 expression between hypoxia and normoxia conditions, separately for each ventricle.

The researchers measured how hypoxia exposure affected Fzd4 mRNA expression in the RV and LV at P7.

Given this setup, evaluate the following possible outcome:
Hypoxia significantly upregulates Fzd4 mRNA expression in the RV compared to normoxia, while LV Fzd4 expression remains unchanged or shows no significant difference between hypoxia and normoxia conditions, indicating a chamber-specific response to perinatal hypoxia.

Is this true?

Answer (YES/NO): NO